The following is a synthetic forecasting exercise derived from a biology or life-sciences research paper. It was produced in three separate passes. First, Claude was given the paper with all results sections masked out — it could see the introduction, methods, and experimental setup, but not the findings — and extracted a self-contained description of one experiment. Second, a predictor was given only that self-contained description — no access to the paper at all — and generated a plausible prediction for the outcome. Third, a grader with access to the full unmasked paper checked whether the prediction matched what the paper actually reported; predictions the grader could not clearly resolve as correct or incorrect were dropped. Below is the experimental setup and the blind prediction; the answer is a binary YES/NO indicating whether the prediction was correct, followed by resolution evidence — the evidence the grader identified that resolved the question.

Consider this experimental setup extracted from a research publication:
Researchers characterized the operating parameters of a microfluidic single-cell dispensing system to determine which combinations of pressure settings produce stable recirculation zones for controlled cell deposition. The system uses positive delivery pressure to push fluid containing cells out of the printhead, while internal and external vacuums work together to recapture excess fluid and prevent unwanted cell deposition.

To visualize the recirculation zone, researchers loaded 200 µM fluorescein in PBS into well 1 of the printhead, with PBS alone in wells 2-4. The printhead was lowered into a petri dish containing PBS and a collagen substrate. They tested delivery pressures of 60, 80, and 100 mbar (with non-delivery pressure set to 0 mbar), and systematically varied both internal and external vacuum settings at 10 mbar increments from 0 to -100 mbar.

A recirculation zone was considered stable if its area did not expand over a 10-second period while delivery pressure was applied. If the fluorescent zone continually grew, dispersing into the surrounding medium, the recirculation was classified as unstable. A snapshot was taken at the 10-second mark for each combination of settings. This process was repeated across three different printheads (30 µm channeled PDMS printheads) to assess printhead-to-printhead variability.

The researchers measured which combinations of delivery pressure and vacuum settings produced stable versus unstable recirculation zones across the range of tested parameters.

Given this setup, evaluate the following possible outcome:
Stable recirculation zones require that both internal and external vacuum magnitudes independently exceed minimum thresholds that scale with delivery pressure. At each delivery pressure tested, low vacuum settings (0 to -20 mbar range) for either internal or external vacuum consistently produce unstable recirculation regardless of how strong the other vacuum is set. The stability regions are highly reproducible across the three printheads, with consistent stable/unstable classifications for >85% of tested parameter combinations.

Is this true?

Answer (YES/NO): NO